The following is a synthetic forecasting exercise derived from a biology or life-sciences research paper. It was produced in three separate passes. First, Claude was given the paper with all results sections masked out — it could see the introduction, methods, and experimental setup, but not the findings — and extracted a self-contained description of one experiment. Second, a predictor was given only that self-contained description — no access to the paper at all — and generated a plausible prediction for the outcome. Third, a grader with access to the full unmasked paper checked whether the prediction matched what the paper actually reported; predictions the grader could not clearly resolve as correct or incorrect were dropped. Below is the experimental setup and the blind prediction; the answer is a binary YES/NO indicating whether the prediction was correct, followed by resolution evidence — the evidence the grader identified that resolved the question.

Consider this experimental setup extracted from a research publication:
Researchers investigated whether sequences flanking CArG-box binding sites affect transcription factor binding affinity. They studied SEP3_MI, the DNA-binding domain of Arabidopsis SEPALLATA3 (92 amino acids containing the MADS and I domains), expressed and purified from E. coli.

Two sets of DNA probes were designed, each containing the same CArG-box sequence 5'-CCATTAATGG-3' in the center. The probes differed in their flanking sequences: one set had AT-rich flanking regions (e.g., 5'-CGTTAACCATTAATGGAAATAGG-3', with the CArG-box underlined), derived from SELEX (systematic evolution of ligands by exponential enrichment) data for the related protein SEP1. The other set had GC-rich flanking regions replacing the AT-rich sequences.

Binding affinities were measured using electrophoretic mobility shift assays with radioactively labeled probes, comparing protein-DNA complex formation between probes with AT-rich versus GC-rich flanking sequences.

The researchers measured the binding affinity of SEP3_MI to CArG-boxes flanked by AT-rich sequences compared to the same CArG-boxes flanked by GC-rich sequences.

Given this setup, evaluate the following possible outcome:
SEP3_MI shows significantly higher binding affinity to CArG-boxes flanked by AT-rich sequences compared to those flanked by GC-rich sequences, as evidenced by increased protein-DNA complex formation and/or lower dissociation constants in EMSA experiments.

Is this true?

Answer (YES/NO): YES